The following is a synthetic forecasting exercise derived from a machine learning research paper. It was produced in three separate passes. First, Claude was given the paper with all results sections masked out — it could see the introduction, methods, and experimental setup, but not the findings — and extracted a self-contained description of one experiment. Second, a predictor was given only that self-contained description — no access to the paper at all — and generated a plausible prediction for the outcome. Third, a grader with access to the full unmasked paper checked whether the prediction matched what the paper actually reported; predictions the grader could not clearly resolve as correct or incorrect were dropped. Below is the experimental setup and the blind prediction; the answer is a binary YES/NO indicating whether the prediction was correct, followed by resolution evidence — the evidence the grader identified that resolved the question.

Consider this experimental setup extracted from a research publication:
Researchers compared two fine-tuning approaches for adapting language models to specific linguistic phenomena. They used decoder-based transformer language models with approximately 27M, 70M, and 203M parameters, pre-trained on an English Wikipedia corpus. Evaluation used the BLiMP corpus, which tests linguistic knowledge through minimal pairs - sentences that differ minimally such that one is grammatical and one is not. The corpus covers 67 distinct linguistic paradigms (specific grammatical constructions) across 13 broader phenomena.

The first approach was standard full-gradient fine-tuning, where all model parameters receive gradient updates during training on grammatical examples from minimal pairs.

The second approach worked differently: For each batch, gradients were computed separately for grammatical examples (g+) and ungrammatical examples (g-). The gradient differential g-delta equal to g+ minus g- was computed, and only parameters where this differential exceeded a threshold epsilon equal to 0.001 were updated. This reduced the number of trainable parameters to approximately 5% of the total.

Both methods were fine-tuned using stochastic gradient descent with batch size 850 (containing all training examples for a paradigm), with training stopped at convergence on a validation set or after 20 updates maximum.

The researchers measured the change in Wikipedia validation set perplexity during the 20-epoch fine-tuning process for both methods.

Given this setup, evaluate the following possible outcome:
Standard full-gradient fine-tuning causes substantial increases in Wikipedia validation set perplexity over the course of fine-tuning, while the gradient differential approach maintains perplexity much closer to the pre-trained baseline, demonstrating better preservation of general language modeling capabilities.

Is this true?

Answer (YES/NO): YES